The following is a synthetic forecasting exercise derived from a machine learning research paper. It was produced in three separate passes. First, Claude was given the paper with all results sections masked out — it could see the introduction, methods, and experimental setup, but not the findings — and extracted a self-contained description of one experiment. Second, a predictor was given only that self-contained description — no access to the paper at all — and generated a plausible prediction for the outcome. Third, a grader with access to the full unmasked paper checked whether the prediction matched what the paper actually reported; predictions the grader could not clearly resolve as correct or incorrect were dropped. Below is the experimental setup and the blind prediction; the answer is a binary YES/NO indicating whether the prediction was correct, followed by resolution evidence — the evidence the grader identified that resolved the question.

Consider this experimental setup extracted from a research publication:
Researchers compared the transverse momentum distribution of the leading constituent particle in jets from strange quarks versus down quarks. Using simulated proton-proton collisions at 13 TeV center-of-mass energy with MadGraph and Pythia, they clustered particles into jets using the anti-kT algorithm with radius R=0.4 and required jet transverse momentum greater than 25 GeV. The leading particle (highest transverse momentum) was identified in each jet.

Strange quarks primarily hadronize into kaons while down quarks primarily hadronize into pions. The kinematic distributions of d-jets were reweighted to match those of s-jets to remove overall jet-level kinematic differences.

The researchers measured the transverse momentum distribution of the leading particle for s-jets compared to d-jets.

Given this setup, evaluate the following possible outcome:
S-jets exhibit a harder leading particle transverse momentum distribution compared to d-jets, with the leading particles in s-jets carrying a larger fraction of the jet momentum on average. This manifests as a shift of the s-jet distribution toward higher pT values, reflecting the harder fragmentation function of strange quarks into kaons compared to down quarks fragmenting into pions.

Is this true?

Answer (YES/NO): YES